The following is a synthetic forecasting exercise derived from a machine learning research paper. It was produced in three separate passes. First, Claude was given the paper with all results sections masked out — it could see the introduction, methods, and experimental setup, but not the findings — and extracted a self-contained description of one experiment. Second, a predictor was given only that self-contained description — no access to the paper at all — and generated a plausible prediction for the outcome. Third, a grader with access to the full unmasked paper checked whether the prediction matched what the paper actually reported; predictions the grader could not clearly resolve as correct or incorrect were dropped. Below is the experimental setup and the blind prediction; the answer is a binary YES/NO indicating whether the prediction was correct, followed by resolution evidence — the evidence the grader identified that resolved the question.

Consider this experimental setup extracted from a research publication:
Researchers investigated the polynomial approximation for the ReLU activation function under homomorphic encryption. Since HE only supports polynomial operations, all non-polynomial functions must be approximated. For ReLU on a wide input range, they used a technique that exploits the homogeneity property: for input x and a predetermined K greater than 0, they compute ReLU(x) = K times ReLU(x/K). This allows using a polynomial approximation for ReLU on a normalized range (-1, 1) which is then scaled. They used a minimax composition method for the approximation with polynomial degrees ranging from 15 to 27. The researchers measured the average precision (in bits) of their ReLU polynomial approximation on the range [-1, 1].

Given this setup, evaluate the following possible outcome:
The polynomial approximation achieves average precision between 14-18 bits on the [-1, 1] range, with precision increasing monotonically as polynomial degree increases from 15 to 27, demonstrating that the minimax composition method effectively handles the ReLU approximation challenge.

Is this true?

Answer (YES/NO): NO